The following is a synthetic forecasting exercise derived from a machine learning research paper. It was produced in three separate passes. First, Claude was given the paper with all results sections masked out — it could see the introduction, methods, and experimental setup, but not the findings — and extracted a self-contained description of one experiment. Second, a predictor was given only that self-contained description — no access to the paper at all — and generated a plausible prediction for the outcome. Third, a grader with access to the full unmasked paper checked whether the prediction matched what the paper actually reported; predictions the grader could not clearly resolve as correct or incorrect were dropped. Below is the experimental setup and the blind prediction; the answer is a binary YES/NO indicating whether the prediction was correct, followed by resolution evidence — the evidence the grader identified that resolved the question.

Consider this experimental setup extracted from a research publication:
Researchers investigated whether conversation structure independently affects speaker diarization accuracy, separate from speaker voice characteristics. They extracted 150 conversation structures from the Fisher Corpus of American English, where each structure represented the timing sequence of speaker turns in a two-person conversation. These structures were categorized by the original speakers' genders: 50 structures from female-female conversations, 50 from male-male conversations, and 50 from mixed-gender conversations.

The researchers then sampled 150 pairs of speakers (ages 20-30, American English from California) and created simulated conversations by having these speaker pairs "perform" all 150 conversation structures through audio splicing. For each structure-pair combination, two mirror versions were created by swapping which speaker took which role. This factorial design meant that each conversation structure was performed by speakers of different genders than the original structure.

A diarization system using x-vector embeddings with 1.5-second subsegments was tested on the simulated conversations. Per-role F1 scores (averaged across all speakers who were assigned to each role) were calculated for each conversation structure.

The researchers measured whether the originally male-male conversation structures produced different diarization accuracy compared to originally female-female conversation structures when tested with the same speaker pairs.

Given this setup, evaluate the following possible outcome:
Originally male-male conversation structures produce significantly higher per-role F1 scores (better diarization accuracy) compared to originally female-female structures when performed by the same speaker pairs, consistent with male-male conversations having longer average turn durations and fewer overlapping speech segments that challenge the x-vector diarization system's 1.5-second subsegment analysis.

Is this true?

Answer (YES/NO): YES